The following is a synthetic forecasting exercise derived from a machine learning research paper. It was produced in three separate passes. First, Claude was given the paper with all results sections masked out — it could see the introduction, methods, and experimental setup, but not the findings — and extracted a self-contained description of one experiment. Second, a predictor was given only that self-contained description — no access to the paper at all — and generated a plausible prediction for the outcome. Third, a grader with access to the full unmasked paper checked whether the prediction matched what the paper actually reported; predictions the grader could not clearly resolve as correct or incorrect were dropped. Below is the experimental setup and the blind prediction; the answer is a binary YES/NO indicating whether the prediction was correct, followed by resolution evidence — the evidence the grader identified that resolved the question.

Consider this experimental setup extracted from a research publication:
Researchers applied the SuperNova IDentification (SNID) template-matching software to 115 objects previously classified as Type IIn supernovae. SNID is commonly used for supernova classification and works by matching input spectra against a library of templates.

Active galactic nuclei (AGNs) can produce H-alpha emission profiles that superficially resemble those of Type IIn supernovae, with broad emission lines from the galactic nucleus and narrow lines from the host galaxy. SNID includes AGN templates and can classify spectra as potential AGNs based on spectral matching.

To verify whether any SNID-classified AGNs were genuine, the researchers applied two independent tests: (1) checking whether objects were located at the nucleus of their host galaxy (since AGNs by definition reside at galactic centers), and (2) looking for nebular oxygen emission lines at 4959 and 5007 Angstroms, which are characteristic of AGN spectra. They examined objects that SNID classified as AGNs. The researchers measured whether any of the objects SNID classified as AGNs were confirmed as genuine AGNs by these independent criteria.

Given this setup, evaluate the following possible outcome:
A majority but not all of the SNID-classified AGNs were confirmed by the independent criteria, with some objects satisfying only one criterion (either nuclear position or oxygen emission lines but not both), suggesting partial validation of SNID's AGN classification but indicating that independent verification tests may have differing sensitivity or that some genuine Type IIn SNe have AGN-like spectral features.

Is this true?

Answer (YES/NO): NO